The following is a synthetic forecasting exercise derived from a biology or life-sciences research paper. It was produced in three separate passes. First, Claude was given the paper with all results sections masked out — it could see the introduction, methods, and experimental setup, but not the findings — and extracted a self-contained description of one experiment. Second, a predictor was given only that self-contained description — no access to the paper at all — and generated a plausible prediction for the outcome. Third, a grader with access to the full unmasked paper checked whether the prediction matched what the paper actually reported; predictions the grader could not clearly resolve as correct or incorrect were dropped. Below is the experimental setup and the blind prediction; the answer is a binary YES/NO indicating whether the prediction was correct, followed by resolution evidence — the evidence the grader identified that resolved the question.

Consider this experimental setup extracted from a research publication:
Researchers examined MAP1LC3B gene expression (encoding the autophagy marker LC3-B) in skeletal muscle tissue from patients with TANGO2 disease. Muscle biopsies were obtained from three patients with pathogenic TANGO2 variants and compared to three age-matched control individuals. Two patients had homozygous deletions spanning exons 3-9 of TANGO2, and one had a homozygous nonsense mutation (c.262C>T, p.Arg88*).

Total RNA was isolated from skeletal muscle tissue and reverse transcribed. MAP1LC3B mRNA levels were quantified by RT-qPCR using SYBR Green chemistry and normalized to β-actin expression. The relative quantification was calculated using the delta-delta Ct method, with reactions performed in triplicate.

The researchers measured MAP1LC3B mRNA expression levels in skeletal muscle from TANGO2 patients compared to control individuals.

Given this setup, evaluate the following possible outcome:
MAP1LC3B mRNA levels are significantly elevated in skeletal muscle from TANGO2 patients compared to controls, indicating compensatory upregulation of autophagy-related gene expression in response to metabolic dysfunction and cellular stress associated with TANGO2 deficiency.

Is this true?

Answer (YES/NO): NO